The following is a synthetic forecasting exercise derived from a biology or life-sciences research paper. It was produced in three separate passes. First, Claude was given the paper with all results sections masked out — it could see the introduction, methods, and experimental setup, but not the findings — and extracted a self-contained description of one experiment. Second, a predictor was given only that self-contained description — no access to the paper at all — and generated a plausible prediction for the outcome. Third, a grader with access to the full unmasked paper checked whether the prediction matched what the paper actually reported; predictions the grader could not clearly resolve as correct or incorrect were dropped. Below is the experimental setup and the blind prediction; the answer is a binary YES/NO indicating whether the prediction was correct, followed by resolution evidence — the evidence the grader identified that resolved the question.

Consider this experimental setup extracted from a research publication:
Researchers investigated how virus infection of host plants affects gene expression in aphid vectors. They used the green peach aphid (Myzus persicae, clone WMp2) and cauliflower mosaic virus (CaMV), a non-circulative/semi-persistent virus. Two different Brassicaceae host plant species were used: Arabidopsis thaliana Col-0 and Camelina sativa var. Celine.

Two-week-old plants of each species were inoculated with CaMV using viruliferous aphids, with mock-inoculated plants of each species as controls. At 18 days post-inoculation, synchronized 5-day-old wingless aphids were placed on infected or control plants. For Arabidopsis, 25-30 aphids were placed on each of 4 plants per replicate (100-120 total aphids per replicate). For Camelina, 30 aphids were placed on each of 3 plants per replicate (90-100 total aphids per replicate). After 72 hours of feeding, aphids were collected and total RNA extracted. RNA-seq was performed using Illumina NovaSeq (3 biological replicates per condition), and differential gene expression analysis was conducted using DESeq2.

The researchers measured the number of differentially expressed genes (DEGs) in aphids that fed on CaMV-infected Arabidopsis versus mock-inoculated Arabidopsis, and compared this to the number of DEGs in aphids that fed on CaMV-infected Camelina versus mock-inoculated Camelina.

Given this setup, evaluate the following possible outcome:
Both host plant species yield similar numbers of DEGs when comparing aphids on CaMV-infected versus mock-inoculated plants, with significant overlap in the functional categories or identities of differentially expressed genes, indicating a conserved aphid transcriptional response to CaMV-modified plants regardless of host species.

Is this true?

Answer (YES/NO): NO